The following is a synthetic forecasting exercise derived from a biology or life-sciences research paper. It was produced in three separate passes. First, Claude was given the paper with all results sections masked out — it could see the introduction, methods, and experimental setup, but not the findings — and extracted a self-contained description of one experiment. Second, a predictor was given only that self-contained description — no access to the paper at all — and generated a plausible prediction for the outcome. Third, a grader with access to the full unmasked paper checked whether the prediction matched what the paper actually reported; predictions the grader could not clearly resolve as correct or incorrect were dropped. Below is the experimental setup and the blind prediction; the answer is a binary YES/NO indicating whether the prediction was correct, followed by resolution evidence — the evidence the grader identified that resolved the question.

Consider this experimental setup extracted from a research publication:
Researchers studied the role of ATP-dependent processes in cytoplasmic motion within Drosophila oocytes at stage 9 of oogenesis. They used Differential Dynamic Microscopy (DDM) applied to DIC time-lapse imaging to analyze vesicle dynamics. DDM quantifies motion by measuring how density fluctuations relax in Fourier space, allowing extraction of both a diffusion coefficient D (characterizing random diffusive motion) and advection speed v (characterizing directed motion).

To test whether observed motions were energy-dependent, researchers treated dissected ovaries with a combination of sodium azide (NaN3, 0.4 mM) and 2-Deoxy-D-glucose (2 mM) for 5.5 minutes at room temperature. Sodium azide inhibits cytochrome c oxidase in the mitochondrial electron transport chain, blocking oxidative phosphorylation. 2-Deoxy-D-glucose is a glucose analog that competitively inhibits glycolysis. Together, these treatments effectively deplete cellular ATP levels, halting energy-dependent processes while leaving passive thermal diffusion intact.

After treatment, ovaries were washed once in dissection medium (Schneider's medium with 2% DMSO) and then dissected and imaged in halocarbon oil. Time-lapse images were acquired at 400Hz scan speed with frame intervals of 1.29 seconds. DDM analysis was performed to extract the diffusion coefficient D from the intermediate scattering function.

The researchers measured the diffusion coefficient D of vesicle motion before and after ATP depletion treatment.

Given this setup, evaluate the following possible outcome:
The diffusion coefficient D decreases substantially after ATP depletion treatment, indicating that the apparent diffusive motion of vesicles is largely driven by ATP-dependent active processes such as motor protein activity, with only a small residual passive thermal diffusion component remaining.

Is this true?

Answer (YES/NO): YES